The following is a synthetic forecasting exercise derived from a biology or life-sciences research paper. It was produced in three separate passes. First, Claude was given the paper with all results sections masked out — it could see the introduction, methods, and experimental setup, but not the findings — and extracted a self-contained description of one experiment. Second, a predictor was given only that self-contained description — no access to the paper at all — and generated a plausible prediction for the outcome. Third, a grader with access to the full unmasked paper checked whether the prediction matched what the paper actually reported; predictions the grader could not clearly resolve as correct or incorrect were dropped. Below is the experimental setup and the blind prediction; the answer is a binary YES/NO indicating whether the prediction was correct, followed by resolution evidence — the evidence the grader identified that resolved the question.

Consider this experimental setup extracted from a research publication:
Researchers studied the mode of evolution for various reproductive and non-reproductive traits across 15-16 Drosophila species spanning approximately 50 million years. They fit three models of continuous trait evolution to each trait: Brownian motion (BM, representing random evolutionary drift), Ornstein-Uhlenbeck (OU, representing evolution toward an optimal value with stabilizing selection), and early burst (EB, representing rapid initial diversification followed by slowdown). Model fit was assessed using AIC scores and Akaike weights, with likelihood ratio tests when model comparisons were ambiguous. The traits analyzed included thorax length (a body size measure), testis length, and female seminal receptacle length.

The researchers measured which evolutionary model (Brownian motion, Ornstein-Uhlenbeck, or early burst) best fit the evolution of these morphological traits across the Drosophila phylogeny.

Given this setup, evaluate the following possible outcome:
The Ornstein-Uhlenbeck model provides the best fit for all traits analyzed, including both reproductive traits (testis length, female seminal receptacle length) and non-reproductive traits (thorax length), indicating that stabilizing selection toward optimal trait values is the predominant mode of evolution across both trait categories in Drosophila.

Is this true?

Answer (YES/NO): NO